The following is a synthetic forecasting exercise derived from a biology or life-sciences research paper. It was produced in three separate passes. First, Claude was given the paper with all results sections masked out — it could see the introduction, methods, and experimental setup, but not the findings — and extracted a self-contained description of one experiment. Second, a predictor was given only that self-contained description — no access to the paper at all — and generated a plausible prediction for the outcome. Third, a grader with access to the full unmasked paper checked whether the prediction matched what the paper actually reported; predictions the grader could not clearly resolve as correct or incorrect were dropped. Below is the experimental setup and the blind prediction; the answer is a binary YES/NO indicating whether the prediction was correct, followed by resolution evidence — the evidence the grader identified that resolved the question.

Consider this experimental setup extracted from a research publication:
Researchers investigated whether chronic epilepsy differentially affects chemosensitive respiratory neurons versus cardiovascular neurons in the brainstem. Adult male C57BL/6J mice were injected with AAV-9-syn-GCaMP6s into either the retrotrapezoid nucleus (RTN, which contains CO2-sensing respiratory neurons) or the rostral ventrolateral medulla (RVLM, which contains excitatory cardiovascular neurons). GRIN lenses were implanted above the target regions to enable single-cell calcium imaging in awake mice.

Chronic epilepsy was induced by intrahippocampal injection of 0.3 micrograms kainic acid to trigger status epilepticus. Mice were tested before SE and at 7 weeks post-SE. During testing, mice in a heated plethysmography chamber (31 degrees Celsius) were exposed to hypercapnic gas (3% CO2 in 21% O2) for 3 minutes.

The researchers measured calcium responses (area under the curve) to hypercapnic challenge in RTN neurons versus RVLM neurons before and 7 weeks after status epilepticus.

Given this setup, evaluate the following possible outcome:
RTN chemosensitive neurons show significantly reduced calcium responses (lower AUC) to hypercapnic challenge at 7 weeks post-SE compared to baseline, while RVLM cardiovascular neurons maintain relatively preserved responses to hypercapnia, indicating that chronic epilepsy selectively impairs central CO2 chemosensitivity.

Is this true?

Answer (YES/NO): NO